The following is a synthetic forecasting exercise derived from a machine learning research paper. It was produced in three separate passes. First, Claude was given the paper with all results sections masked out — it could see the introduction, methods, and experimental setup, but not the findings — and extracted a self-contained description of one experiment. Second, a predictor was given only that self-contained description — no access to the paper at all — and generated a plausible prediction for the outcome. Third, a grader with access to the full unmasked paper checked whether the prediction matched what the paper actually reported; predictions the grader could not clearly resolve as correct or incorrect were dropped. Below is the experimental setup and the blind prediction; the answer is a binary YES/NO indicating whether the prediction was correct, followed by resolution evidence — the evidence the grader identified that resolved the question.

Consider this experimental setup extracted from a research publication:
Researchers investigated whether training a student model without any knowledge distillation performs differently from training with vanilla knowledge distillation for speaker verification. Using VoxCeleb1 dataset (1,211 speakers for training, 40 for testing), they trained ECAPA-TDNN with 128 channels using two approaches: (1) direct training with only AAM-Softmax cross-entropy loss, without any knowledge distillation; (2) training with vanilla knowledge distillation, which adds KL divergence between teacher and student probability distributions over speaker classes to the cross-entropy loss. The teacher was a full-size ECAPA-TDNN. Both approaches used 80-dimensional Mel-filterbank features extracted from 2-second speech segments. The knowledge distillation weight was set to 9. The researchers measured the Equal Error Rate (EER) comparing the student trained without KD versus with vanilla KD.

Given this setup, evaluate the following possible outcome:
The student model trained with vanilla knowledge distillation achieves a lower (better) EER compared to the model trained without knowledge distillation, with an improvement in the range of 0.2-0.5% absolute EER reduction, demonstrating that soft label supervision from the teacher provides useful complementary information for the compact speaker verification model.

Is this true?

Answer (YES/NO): NO